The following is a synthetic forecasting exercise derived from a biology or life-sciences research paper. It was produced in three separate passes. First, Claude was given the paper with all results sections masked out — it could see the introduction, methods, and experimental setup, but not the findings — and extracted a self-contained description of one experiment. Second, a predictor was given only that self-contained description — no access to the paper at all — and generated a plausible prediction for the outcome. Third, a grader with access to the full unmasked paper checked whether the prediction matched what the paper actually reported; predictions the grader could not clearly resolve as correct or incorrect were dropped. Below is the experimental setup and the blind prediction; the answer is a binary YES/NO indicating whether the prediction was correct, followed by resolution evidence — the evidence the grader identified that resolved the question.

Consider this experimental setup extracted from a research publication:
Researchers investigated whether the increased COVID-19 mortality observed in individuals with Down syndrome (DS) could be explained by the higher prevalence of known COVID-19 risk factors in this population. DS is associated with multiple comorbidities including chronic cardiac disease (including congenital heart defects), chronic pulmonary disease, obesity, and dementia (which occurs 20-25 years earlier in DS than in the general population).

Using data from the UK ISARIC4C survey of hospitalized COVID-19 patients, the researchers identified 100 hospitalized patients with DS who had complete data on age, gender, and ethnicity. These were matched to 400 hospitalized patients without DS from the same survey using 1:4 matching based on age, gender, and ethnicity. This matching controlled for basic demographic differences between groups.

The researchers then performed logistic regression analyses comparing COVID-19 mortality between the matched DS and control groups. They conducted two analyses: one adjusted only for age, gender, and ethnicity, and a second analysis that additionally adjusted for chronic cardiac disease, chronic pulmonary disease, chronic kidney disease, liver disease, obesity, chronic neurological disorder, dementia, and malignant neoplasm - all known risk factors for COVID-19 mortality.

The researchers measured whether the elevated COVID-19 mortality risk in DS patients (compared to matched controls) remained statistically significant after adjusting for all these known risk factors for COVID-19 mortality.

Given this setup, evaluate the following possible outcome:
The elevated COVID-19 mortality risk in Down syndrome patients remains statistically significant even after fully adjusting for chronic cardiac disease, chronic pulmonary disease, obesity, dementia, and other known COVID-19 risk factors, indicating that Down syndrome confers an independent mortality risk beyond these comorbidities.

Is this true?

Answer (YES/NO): YES